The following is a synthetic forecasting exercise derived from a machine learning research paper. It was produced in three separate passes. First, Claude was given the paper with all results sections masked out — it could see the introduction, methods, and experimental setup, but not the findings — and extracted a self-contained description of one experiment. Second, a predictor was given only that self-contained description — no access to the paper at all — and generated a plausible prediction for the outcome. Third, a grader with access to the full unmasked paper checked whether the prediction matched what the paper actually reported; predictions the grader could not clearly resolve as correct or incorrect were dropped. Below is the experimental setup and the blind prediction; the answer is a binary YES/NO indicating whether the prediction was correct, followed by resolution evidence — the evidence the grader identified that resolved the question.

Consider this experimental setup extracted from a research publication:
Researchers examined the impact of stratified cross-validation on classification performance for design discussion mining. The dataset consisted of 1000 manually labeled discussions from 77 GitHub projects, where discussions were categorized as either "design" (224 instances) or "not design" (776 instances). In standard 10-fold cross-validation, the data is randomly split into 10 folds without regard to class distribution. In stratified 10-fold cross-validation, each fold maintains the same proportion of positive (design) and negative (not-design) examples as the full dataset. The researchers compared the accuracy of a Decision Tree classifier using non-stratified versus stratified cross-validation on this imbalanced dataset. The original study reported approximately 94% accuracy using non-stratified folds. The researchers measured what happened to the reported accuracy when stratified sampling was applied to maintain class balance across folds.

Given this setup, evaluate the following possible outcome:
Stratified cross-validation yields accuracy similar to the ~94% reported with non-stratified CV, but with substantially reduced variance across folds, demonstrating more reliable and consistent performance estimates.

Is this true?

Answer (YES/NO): NO